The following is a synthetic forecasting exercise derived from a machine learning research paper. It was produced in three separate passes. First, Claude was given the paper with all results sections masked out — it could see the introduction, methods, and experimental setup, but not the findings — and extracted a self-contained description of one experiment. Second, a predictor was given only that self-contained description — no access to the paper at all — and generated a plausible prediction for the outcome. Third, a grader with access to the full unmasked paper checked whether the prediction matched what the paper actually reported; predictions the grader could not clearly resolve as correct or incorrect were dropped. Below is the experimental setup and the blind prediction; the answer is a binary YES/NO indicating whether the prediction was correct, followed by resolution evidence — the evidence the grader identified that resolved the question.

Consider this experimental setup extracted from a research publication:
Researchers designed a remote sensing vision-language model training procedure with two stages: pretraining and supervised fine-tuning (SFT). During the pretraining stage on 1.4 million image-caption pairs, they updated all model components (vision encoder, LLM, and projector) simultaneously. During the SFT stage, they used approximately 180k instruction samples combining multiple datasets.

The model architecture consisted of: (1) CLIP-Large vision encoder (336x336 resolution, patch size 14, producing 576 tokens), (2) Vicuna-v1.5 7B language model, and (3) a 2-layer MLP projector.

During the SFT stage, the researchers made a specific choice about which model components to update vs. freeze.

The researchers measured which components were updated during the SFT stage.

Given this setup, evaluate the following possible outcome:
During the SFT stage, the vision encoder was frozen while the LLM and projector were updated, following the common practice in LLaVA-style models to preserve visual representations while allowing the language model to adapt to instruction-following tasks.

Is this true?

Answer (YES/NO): YES